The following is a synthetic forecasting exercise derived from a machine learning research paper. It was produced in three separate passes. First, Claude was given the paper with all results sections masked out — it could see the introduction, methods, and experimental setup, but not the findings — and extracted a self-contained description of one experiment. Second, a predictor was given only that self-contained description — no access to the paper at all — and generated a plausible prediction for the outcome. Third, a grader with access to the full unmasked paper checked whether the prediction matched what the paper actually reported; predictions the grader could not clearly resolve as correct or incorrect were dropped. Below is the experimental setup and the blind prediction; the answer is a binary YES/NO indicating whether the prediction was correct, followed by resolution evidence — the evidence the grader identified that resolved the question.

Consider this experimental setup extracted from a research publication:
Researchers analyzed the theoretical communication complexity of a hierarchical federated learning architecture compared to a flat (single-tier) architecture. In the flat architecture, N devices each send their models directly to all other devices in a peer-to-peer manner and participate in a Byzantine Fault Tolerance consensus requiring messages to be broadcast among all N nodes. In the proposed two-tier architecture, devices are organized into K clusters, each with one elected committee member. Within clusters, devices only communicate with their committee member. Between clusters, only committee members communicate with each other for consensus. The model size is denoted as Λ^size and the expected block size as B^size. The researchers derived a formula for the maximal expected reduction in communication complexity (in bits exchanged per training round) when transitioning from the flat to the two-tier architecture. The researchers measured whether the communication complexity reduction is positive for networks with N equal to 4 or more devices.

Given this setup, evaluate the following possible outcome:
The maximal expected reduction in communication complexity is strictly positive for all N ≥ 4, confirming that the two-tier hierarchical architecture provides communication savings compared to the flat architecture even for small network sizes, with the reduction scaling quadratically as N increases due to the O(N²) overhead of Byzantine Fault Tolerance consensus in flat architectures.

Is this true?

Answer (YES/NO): YES